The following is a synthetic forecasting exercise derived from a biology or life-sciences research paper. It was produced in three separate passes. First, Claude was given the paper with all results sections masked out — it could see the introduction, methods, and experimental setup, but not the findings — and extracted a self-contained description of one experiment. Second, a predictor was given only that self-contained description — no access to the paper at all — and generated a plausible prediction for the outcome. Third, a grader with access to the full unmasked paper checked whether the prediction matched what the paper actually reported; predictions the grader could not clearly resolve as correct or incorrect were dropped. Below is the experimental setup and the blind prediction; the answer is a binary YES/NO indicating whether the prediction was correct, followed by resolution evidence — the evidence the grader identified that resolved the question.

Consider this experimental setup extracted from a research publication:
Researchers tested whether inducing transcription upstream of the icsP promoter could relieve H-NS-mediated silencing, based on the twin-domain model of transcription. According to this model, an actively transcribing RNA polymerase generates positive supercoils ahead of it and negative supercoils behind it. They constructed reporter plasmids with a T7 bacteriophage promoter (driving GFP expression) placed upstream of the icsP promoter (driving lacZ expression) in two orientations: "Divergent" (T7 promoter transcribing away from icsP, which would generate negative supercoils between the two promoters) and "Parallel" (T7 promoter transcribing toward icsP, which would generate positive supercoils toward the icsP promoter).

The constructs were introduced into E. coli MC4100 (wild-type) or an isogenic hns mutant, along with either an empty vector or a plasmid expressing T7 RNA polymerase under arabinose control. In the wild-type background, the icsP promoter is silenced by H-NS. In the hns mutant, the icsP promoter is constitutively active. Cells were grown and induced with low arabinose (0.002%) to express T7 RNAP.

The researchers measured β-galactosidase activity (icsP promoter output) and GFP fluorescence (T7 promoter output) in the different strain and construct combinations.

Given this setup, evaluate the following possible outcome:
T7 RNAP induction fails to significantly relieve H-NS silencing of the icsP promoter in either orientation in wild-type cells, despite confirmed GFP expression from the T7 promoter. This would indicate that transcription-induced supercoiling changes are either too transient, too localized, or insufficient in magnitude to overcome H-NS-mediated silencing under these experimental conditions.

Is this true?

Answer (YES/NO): NO